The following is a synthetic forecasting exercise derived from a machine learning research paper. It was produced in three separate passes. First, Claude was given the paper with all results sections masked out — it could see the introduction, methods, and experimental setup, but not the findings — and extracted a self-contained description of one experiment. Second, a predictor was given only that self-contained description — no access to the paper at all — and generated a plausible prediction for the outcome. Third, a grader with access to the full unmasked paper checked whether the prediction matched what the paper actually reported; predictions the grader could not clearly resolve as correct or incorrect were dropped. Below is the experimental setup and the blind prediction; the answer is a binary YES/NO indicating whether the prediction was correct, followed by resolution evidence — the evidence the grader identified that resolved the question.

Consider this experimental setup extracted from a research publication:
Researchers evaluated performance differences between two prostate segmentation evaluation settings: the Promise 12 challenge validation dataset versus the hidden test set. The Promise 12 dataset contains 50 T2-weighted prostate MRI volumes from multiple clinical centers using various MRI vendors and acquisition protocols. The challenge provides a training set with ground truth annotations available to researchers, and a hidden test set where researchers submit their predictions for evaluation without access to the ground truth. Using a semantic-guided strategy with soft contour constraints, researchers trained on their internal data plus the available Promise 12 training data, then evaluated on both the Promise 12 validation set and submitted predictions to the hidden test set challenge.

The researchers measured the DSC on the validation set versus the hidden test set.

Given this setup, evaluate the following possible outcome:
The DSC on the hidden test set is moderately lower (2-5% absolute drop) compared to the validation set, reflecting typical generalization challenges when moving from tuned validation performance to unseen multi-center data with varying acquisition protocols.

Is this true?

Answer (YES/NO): YES